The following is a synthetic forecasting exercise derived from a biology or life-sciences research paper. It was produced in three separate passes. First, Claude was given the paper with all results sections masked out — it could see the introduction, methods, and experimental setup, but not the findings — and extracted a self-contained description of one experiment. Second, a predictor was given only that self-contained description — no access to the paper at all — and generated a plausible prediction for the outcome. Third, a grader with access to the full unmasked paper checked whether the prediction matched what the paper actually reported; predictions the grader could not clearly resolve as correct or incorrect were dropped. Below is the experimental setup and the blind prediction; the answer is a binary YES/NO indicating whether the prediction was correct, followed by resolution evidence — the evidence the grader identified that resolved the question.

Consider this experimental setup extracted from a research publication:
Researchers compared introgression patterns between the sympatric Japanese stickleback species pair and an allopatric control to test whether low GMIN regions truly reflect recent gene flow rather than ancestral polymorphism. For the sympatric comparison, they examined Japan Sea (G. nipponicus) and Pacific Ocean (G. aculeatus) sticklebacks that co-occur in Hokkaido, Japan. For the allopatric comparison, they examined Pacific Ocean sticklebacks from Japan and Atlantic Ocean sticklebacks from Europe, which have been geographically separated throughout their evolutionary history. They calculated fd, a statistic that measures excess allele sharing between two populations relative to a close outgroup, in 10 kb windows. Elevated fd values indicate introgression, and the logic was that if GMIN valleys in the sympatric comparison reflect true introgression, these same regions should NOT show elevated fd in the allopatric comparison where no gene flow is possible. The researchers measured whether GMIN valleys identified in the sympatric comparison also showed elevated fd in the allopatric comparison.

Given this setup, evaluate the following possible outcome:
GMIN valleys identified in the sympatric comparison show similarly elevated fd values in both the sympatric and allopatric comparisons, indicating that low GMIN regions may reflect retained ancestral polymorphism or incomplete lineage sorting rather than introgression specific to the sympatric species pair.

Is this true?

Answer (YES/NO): NO